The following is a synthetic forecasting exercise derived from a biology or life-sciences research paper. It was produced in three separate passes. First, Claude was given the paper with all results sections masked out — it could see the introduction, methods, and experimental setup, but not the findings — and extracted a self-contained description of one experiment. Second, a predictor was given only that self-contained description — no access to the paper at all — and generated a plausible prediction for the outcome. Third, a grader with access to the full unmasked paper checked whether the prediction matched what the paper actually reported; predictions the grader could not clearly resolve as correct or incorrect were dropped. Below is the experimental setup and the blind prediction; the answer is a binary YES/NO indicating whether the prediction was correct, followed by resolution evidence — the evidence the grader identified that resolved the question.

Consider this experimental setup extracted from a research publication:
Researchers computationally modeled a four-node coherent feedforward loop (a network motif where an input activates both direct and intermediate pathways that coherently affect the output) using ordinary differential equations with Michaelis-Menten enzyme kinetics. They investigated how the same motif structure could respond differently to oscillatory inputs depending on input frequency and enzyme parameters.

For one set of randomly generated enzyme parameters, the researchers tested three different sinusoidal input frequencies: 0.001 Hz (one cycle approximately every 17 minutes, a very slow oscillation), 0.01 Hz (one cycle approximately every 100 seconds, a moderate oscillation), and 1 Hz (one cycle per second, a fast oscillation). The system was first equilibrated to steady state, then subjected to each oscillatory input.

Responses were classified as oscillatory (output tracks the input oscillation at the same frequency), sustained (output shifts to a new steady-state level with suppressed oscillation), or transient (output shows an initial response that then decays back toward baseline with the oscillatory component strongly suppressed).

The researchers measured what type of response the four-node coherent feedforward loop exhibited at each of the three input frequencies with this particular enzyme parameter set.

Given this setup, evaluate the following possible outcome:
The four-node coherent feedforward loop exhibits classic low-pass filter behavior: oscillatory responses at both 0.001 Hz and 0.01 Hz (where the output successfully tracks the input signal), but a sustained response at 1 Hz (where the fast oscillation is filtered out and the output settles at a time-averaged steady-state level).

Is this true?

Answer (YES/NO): NO